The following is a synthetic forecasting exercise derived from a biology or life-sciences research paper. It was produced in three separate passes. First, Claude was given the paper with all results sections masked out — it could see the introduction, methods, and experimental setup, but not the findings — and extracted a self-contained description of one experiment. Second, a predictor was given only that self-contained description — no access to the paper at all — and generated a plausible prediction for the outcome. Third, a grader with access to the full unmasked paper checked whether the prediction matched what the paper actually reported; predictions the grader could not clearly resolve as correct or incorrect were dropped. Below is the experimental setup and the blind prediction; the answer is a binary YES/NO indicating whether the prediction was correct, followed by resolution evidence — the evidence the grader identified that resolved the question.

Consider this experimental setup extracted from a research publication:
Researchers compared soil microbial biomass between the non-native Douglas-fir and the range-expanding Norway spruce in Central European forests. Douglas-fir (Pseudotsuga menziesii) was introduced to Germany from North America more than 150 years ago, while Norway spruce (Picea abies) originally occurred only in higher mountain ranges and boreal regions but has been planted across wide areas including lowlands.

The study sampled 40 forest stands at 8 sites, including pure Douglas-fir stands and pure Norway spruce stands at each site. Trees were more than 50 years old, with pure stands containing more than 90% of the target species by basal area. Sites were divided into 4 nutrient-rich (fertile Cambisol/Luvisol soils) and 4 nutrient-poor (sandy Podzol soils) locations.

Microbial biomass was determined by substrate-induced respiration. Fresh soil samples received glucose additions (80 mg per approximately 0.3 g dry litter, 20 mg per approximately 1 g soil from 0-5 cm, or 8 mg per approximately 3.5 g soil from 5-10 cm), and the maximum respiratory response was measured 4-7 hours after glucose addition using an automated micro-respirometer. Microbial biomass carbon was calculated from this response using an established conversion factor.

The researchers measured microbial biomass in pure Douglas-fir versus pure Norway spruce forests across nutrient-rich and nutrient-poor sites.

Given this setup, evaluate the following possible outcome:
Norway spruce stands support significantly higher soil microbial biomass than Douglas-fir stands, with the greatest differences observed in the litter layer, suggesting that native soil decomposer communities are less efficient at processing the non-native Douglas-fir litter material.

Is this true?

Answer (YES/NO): NO